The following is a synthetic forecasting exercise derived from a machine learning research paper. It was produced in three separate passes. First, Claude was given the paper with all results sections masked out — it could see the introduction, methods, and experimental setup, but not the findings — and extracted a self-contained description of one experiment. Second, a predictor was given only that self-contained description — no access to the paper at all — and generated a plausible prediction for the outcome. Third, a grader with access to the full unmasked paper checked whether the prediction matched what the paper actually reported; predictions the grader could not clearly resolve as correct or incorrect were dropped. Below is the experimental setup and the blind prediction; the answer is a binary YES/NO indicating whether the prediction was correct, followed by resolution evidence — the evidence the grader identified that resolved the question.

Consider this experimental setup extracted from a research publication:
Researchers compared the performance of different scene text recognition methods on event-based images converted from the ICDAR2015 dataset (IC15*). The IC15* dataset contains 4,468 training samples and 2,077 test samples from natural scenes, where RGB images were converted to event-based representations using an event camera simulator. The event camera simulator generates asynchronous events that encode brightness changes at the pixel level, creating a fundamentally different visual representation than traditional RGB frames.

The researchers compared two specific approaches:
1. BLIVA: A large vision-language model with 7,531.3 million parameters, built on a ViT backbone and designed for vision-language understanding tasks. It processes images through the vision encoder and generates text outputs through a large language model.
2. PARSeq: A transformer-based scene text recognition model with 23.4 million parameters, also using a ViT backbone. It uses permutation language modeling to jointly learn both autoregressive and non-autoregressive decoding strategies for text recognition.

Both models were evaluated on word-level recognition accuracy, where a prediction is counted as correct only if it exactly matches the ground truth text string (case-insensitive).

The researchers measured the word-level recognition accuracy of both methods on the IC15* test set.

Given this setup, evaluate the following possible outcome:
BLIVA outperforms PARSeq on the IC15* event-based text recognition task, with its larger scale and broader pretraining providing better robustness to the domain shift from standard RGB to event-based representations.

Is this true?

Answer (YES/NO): NO